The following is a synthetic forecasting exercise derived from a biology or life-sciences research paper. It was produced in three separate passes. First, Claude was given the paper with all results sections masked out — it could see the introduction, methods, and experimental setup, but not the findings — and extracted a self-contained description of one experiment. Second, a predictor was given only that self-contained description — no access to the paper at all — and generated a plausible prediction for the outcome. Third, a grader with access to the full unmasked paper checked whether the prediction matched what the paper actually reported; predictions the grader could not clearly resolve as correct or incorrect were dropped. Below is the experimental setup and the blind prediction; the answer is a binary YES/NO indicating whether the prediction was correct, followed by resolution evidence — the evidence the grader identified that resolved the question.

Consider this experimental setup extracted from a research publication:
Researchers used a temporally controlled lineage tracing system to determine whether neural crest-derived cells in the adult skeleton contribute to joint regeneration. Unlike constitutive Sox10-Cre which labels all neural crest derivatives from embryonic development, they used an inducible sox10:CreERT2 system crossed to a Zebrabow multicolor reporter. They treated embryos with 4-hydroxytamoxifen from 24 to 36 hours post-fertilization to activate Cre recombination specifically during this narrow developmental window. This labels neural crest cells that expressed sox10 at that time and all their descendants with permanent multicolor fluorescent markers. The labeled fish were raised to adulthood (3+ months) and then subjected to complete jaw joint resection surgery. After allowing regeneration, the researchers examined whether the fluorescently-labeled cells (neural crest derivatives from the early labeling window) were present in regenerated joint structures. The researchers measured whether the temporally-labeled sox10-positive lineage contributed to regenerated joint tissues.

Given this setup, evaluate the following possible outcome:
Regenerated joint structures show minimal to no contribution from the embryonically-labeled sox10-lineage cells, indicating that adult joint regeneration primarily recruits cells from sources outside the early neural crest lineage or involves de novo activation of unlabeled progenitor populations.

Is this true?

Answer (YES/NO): NO